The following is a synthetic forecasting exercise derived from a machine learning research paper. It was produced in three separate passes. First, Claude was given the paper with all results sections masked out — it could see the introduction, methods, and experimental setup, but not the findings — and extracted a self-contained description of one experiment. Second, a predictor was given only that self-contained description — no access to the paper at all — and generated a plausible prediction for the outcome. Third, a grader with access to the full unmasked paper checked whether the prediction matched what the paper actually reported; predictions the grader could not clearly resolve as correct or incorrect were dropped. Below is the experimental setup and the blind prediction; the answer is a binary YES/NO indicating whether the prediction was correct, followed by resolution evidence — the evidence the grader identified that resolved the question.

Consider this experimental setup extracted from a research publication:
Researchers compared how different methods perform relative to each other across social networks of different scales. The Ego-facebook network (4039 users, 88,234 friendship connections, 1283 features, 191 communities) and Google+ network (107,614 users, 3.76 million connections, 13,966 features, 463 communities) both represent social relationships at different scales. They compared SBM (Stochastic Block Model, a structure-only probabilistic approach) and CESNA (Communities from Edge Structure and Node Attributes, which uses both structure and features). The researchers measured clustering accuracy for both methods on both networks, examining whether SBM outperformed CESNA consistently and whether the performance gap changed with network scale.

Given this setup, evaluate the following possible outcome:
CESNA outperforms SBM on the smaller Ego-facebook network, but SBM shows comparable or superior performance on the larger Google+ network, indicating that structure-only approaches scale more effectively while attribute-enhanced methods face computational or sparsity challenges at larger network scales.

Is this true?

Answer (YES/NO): NO